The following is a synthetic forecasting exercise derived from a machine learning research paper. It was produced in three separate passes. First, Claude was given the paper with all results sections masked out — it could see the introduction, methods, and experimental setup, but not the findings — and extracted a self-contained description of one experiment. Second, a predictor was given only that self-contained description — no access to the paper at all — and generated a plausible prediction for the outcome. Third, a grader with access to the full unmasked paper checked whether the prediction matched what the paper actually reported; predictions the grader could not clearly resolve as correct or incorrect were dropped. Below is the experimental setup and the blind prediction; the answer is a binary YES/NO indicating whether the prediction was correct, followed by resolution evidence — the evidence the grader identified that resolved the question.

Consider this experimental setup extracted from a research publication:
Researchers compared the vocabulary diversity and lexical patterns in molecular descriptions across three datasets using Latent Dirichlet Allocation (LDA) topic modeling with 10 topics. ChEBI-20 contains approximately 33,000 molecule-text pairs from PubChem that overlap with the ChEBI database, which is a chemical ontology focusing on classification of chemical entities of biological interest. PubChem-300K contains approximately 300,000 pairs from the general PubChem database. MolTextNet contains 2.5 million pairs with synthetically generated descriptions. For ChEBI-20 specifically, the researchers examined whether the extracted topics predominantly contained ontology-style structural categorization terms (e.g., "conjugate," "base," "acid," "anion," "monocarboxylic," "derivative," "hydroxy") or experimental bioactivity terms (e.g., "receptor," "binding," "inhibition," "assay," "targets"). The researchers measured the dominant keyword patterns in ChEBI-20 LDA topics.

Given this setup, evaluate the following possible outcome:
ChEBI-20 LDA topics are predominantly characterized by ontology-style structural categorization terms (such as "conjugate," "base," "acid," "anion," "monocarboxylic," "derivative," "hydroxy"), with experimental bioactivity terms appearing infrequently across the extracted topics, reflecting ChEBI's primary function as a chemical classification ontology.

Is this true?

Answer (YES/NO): YES